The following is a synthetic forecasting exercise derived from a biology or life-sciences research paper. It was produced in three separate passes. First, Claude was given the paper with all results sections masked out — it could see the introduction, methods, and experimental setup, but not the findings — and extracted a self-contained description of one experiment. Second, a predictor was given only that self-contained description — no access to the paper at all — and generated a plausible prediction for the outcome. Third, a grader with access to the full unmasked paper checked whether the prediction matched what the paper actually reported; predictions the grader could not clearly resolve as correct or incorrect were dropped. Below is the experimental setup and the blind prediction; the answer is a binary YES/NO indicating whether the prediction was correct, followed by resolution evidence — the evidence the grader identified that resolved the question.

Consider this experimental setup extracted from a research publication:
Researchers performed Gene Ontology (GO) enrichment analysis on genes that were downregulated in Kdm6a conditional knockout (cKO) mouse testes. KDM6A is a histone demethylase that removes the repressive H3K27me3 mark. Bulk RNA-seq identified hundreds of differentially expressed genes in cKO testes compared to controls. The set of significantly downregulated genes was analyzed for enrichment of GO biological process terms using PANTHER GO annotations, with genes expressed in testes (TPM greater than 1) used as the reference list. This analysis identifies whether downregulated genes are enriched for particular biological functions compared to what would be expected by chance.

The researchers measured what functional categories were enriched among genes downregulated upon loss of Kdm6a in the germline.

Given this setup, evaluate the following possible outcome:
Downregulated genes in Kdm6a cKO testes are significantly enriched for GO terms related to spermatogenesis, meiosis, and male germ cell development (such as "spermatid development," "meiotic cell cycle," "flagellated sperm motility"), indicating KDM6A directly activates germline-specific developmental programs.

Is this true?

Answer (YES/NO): NO